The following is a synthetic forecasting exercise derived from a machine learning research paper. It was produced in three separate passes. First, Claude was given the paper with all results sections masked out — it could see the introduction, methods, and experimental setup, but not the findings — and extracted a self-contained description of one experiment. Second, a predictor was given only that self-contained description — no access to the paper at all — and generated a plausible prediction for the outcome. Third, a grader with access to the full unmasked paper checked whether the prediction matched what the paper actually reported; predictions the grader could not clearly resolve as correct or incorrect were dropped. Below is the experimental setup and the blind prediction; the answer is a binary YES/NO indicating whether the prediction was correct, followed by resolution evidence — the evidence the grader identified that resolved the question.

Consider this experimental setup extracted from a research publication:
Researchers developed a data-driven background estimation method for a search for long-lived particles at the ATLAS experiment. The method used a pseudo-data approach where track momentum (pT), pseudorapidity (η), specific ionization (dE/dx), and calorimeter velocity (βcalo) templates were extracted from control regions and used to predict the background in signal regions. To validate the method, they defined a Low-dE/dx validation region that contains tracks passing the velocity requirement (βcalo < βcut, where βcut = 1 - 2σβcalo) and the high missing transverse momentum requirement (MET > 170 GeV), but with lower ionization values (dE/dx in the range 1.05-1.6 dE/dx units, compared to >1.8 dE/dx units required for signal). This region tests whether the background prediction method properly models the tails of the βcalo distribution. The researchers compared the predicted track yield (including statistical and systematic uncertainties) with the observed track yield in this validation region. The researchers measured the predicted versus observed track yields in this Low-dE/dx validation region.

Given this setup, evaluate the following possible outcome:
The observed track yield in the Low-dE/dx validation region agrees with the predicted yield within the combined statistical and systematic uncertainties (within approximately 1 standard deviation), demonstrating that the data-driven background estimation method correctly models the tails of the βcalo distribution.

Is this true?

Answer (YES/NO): YES